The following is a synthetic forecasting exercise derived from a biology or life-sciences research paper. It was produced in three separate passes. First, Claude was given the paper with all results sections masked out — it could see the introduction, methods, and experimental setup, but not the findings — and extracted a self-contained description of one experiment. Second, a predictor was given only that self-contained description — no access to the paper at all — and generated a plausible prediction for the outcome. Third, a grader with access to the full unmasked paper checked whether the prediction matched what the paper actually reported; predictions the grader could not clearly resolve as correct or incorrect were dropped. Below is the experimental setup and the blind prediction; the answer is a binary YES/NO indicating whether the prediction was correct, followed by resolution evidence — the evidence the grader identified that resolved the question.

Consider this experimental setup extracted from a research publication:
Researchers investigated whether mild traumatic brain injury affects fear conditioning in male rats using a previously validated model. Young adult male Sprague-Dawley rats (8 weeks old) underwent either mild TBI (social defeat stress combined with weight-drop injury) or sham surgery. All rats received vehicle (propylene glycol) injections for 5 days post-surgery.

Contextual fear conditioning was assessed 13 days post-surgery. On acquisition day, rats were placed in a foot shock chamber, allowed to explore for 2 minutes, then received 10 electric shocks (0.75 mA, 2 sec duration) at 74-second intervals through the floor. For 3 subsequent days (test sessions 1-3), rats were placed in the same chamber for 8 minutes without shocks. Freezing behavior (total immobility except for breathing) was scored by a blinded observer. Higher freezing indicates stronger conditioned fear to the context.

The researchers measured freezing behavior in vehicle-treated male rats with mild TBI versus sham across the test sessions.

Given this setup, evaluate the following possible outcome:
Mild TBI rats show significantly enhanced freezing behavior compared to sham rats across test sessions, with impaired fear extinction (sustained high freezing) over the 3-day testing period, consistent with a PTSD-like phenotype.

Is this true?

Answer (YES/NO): NO